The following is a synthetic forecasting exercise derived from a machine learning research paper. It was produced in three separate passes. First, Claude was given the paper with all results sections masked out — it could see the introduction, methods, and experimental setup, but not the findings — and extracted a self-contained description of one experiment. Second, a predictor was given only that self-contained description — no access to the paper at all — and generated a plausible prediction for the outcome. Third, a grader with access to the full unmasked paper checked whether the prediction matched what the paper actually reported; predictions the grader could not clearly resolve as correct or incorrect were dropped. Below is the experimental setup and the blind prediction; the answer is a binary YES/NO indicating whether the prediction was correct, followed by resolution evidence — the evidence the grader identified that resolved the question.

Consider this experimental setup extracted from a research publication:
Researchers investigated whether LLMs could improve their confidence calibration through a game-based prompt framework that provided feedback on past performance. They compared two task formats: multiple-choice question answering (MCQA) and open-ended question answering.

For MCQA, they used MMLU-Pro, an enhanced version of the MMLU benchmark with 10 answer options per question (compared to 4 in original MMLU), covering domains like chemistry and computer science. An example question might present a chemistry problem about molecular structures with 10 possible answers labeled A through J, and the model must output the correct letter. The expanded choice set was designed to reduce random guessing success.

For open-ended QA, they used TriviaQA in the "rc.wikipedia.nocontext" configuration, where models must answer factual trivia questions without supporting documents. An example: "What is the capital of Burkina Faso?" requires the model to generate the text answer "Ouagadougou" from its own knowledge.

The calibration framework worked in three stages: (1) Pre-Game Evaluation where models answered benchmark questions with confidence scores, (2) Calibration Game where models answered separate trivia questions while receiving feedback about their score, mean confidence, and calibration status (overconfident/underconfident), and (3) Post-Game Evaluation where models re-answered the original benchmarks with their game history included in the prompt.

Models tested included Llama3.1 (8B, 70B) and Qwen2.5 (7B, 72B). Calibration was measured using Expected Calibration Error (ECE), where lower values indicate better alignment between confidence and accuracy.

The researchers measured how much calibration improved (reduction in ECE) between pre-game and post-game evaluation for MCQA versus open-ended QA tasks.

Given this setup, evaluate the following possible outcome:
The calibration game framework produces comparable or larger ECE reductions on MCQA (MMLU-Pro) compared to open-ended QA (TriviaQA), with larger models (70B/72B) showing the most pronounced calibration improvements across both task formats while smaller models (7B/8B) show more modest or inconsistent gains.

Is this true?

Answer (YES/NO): NO